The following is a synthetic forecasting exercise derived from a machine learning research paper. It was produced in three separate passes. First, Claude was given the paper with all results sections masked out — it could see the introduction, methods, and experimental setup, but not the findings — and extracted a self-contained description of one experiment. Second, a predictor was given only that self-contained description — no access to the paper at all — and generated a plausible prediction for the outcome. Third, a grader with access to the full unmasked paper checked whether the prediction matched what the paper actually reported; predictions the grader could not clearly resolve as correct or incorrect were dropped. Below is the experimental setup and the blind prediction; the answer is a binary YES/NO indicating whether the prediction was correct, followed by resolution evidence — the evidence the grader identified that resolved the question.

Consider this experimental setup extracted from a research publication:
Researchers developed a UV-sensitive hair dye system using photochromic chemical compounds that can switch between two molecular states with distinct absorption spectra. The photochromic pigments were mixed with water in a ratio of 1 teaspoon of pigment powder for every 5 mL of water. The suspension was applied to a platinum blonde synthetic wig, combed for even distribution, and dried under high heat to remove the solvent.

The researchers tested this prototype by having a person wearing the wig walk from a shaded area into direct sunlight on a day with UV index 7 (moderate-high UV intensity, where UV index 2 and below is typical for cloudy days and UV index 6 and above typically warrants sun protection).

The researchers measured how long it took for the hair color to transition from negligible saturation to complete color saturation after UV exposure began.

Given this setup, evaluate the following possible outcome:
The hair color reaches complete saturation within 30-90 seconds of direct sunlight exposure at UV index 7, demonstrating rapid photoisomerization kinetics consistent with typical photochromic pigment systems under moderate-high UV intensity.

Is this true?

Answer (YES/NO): NO